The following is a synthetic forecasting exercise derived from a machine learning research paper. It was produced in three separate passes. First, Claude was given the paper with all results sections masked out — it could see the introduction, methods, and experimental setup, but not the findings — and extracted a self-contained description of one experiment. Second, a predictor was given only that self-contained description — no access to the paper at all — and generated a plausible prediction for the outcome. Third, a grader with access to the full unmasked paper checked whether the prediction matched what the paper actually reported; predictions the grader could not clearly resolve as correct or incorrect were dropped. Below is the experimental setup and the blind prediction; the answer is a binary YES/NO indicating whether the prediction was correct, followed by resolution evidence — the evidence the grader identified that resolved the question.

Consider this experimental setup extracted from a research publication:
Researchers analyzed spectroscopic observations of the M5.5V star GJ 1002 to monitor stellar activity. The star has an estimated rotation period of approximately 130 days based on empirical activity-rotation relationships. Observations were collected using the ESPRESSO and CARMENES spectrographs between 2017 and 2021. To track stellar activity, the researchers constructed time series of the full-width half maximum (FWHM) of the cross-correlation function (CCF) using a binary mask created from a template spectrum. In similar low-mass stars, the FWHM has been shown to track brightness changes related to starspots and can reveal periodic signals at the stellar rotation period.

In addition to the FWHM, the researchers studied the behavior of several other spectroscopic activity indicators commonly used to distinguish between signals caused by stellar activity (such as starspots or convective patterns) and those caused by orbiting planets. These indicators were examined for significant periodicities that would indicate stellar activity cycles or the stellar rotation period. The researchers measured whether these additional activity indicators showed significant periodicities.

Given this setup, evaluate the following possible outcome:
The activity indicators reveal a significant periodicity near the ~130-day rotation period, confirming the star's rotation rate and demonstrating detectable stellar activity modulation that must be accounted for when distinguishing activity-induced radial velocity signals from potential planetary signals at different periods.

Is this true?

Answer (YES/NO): YES